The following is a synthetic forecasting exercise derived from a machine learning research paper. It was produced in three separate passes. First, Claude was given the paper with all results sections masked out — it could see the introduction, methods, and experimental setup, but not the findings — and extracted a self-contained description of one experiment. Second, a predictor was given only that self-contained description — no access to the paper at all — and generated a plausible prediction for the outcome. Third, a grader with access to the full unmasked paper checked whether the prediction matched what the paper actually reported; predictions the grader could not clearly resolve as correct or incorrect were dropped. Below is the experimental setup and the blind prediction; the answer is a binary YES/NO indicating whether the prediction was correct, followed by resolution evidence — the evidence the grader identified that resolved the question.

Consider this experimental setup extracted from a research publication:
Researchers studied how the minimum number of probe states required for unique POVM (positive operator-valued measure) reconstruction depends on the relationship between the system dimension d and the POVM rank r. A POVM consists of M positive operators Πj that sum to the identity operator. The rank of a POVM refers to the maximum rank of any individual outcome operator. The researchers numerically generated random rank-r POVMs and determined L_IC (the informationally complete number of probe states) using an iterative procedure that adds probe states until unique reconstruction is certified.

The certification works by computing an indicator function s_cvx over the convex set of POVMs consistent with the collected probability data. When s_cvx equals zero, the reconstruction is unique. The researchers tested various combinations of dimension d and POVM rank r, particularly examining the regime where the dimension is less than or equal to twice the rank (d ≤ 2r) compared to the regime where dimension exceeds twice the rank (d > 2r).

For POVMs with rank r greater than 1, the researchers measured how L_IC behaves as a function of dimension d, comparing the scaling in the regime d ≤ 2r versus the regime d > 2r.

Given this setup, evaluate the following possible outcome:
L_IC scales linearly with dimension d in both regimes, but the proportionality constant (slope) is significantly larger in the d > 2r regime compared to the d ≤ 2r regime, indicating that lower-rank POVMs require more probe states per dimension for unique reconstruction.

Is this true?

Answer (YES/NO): NO